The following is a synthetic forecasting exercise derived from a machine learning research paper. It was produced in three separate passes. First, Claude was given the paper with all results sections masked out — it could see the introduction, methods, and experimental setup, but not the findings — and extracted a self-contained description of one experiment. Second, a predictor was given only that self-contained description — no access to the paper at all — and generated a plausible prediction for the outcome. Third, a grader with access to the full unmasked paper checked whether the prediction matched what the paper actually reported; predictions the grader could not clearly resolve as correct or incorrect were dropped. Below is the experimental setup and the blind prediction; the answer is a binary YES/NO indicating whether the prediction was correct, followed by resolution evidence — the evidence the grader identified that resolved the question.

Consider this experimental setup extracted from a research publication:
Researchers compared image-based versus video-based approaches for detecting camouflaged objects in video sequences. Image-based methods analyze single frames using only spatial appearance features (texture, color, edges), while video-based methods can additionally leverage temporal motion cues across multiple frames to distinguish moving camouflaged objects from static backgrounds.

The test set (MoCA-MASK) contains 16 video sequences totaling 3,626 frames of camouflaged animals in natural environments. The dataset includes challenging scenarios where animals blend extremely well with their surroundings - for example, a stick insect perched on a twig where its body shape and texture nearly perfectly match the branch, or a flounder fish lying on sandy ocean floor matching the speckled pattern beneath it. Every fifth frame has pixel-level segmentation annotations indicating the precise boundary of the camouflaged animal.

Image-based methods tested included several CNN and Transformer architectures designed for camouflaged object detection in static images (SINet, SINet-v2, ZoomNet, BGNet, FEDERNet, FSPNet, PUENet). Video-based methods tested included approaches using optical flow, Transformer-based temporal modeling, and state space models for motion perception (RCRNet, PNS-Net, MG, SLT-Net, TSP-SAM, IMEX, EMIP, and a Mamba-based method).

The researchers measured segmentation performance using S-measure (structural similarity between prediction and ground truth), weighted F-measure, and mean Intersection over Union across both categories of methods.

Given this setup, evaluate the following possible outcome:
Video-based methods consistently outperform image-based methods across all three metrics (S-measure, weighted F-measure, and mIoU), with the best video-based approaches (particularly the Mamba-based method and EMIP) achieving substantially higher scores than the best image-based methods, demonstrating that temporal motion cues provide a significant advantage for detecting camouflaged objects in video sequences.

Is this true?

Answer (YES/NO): NO